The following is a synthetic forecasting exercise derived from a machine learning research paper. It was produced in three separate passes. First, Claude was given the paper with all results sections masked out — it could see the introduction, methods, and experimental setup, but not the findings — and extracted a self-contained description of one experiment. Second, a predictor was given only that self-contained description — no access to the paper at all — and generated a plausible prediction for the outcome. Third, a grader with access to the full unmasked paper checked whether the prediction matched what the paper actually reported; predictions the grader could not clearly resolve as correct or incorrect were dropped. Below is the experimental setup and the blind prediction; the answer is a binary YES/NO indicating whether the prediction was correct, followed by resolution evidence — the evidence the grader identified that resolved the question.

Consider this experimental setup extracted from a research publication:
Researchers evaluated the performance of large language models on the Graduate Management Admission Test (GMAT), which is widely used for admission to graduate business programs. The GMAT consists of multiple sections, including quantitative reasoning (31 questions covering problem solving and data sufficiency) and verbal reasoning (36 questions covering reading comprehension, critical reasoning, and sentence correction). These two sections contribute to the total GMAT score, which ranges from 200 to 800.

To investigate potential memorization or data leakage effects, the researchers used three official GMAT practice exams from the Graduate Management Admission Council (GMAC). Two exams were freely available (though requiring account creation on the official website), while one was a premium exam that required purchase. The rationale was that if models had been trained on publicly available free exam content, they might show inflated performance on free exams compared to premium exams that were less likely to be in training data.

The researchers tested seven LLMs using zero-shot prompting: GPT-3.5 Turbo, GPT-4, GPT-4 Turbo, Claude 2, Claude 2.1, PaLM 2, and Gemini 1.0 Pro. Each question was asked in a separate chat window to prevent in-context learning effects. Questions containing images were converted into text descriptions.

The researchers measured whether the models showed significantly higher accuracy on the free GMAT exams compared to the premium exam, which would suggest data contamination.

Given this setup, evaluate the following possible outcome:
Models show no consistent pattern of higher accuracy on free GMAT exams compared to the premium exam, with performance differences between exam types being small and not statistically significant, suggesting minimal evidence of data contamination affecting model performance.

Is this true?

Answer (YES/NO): YES